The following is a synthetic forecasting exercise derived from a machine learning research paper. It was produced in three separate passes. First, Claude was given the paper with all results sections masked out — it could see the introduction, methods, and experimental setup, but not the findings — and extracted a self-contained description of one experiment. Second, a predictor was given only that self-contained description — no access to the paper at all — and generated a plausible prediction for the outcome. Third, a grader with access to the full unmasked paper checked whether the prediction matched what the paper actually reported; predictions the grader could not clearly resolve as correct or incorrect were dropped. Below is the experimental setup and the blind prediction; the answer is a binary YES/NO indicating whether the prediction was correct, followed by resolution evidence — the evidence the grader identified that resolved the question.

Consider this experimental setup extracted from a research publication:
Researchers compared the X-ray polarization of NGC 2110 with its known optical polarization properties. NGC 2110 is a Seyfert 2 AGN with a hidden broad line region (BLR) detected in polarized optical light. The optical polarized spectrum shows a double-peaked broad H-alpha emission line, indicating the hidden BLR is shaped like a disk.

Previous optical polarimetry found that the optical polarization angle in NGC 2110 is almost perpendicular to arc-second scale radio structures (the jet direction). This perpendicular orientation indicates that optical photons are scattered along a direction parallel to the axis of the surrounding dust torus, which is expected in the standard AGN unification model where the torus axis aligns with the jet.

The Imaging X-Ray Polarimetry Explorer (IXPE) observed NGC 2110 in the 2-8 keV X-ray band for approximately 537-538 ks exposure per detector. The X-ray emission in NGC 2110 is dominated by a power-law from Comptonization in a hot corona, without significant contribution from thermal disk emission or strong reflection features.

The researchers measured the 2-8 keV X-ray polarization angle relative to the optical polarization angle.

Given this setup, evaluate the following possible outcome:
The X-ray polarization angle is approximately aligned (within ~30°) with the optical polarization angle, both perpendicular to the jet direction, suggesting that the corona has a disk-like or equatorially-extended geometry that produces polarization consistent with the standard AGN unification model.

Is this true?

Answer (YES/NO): NO